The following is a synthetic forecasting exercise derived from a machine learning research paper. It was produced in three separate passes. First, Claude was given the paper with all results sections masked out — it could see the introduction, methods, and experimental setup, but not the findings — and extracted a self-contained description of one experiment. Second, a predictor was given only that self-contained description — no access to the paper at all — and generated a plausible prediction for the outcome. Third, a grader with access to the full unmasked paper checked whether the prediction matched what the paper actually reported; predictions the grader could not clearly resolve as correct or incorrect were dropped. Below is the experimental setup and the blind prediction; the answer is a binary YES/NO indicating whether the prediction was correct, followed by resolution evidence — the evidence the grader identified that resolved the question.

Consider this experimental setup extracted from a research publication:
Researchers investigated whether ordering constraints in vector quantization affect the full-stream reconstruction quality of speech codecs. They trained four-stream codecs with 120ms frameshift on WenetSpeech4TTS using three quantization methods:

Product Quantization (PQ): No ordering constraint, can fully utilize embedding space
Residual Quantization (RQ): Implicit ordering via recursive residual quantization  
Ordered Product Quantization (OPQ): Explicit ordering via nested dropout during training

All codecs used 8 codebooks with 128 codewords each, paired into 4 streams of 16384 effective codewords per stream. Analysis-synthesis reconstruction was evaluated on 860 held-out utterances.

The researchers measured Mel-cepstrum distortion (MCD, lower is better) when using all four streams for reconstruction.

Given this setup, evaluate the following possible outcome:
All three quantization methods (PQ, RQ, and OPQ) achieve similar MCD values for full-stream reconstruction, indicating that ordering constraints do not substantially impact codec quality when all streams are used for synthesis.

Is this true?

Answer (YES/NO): NO